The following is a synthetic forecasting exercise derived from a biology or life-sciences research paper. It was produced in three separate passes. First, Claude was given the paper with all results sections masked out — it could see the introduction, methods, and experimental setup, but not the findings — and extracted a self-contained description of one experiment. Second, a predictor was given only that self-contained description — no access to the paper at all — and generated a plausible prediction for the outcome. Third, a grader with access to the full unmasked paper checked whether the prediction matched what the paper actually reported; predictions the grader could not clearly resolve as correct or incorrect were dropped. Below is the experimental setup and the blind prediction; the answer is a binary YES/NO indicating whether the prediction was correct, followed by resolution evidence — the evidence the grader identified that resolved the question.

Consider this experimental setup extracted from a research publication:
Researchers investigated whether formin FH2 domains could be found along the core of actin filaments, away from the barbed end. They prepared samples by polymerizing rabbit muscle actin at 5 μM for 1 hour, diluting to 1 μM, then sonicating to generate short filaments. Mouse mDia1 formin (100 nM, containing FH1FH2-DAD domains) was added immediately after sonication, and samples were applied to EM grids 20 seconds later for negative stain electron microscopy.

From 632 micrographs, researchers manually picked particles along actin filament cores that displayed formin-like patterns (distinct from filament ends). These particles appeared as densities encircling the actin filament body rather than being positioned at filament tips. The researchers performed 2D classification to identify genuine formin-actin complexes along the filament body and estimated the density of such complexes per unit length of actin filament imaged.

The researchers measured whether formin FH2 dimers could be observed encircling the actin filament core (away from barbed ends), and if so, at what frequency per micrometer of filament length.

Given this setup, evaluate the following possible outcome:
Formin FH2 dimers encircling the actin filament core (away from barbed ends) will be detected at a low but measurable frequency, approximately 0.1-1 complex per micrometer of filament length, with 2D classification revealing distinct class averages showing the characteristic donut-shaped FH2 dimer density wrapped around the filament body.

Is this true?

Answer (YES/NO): YES